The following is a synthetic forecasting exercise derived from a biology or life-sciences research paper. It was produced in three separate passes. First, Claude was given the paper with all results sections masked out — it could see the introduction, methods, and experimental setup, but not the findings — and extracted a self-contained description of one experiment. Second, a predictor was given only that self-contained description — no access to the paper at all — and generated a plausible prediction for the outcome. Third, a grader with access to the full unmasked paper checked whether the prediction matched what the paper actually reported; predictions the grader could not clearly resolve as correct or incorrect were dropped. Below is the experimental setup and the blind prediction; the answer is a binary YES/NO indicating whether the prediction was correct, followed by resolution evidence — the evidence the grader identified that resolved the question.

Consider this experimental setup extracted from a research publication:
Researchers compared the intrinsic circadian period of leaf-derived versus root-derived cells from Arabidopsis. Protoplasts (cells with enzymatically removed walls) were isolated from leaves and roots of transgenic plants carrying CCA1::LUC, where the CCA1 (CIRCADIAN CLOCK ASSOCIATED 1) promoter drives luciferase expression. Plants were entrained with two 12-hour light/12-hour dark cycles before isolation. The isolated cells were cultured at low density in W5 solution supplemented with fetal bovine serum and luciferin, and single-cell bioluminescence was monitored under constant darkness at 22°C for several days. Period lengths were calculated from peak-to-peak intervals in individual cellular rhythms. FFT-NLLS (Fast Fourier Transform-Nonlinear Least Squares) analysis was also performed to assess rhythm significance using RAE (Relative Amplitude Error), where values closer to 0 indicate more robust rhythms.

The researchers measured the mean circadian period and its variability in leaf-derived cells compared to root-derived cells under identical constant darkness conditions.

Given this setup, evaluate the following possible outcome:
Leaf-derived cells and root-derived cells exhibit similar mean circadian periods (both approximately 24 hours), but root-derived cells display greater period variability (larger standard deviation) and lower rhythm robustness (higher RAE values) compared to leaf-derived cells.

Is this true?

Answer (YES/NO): NO